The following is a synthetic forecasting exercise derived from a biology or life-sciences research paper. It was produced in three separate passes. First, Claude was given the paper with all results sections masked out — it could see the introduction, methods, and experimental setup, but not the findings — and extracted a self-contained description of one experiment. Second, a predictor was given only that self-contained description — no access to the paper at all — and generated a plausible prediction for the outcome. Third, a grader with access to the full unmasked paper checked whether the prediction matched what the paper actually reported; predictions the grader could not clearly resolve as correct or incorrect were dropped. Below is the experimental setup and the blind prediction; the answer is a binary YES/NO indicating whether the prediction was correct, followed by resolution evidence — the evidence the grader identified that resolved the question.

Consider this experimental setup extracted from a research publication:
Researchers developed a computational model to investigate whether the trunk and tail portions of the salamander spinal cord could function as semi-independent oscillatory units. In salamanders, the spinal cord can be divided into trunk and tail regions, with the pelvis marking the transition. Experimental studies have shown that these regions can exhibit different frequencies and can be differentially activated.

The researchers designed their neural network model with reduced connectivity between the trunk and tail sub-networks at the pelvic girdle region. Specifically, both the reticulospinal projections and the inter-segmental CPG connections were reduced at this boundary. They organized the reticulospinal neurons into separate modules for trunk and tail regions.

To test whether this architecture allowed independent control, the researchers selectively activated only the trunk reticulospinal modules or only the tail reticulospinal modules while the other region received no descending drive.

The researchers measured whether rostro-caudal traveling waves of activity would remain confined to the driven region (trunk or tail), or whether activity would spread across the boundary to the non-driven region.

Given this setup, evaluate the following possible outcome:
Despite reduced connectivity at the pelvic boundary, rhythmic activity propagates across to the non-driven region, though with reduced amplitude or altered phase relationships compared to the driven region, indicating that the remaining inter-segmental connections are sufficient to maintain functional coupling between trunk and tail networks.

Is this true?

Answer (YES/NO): NO